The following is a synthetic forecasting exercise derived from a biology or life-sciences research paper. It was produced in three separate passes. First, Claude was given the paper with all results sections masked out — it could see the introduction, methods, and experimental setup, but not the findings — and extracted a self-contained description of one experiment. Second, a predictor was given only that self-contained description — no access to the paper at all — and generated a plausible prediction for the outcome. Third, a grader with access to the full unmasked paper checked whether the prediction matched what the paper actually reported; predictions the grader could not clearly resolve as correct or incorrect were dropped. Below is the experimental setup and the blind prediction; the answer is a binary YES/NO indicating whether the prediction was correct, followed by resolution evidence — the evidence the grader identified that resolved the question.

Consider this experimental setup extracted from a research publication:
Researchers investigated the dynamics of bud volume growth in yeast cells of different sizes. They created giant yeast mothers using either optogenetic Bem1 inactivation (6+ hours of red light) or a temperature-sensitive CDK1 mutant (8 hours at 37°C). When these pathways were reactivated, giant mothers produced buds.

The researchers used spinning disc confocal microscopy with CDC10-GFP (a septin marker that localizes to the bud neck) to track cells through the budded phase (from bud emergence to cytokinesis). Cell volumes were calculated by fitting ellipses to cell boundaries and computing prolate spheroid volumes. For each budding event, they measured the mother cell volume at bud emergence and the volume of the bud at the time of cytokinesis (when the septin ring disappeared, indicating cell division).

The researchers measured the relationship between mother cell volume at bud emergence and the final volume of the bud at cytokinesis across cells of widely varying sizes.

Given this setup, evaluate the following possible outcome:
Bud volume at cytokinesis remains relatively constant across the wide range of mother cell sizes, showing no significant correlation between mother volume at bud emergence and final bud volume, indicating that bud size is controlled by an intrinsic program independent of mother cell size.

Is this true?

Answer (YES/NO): NO